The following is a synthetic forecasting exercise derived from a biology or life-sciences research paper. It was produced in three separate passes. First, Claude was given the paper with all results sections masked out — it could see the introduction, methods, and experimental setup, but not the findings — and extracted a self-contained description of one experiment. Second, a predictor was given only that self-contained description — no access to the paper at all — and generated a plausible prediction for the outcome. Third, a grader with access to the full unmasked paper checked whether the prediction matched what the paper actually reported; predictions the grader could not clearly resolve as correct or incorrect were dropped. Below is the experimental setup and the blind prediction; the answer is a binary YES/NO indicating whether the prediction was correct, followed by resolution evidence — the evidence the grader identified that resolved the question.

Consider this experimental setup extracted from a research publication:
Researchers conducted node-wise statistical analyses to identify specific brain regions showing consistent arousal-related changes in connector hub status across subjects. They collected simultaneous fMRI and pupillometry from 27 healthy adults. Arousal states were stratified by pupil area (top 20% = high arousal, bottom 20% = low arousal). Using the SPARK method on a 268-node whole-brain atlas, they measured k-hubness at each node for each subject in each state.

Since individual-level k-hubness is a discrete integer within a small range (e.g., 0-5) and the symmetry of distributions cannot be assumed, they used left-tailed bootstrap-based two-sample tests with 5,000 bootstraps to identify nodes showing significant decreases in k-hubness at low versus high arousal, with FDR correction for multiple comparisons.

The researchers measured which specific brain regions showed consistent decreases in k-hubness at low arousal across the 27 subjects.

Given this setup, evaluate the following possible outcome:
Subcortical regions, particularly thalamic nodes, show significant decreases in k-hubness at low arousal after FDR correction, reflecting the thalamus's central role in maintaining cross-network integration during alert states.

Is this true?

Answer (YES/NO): NO